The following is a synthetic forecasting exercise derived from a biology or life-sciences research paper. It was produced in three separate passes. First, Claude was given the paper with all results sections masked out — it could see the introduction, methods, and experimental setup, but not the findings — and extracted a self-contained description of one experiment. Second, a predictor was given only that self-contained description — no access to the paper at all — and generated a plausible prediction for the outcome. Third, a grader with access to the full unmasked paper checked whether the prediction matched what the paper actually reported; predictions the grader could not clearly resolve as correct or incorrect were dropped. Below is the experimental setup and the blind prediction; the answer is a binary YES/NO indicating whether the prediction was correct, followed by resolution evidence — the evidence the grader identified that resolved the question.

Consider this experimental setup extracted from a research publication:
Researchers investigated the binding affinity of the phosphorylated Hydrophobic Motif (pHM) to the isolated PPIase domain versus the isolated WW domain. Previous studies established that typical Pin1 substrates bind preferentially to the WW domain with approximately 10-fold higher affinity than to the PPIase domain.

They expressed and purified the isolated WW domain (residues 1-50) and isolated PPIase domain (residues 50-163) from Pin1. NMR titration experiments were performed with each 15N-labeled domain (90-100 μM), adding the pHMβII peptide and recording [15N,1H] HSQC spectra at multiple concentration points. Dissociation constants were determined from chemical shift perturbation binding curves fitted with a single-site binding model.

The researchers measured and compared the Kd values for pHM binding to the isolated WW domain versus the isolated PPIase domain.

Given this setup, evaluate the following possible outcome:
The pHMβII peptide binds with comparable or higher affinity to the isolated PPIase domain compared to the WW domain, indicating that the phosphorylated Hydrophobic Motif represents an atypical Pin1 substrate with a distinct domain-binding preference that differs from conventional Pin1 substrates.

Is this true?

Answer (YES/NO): YES